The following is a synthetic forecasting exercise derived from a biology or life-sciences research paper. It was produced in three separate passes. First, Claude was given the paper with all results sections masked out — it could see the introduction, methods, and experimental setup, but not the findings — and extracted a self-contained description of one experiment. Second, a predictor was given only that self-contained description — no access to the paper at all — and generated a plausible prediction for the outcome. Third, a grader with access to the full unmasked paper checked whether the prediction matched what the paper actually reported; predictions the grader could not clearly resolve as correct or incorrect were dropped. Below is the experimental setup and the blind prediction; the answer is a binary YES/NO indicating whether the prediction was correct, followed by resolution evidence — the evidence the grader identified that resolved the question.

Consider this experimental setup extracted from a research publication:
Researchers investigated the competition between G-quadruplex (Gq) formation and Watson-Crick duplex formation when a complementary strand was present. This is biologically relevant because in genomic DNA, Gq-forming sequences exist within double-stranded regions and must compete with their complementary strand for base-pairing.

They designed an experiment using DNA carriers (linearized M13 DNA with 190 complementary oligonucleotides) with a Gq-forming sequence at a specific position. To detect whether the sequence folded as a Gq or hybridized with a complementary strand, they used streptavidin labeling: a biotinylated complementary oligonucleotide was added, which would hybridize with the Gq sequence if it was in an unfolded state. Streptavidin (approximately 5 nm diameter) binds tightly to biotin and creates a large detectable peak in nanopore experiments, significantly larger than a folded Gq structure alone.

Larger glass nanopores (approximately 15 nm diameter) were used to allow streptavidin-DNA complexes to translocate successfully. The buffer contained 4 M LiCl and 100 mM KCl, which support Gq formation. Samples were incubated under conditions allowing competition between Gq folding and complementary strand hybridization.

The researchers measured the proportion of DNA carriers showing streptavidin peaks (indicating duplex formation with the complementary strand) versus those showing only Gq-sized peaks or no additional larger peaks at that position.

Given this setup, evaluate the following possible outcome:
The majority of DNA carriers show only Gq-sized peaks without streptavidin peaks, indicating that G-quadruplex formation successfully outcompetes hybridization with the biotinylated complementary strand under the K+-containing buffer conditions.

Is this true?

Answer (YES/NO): YES